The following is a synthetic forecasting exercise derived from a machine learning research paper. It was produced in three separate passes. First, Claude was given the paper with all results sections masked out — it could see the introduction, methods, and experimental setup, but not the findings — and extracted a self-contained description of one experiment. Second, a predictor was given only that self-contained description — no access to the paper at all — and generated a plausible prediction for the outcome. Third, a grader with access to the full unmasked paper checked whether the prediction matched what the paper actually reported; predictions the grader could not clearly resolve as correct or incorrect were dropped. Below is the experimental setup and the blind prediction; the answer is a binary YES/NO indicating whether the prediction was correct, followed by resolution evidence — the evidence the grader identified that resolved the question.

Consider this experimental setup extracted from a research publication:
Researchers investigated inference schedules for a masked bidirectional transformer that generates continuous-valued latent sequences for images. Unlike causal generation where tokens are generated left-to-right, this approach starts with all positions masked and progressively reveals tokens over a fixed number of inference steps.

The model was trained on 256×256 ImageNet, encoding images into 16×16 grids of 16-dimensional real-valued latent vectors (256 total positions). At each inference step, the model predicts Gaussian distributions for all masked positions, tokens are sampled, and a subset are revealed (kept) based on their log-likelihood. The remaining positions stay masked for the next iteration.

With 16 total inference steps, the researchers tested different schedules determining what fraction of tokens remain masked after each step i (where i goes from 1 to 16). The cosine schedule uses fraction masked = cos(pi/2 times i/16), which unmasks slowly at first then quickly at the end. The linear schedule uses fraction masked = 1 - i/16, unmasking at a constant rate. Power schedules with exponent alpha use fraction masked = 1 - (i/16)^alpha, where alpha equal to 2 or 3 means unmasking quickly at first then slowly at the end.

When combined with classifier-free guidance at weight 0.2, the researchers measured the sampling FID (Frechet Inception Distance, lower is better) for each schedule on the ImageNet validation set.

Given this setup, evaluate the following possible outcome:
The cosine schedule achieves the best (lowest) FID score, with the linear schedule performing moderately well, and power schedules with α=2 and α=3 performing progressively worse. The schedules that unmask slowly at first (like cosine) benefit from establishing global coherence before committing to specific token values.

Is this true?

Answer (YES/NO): NO